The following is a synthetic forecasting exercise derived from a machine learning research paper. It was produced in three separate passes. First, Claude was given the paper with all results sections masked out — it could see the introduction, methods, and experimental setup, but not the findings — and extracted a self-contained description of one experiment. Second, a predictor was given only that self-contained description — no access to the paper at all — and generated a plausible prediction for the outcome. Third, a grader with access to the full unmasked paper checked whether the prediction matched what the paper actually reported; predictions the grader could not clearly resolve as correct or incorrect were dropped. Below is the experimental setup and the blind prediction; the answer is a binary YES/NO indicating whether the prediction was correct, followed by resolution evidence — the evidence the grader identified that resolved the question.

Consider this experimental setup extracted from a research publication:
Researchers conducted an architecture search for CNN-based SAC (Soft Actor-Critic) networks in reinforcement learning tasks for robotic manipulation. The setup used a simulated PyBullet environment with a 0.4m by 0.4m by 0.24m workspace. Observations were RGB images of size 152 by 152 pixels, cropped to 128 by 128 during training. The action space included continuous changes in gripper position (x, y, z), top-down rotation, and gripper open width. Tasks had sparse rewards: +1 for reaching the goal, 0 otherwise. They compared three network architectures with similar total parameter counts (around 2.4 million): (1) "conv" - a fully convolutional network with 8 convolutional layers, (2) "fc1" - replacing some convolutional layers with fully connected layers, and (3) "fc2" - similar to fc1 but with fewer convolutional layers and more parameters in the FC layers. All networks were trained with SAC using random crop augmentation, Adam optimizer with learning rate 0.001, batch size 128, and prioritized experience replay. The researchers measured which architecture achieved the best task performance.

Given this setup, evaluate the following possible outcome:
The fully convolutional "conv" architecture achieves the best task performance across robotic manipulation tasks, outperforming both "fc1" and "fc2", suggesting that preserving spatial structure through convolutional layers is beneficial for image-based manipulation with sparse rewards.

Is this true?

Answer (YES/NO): NO